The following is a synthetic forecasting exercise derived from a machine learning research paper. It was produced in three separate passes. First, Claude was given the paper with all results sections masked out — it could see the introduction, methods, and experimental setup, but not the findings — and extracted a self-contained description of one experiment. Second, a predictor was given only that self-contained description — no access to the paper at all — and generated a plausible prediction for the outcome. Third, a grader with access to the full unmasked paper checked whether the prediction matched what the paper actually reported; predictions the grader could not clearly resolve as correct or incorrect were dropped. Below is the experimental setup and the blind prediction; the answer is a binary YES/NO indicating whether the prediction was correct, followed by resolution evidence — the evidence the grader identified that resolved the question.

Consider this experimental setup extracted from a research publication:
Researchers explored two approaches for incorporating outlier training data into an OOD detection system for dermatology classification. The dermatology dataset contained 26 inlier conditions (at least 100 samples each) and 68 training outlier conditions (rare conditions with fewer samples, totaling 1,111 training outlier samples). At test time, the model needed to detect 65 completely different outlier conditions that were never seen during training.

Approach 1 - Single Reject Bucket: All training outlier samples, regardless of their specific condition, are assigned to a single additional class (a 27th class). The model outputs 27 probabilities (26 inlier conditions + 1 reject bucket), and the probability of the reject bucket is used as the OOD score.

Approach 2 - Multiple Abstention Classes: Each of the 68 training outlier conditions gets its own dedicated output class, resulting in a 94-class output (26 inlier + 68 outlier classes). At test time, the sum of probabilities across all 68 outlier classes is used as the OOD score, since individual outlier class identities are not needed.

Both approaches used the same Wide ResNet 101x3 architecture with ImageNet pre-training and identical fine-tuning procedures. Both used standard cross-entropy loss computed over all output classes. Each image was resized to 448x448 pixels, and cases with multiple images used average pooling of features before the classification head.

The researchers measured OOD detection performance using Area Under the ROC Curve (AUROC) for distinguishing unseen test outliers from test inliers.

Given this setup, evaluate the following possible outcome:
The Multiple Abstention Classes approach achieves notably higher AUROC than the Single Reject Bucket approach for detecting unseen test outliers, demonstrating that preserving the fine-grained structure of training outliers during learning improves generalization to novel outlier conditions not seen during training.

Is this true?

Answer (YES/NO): YES